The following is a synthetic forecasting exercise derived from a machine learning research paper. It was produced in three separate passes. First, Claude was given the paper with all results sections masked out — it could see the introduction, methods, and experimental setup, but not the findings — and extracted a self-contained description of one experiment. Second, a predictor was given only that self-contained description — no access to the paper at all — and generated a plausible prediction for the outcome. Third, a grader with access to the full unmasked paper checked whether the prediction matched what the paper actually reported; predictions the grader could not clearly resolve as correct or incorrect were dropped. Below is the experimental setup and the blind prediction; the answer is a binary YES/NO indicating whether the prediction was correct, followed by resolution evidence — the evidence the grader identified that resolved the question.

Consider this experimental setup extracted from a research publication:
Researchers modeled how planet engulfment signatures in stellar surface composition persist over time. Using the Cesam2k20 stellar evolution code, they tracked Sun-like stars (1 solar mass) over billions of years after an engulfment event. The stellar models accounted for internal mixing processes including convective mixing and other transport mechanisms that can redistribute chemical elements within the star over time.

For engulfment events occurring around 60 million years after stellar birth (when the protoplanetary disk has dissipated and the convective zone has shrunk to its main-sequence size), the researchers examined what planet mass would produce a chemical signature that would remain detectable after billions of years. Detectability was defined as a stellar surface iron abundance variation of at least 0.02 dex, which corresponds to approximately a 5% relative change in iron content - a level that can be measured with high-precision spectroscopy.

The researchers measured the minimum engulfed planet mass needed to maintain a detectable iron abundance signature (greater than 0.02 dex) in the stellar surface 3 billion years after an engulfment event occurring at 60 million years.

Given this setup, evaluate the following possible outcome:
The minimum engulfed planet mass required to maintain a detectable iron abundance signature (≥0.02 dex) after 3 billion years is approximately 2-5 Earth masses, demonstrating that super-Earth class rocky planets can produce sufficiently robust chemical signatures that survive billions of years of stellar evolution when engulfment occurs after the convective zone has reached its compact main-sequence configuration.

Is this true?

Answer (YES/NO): NO